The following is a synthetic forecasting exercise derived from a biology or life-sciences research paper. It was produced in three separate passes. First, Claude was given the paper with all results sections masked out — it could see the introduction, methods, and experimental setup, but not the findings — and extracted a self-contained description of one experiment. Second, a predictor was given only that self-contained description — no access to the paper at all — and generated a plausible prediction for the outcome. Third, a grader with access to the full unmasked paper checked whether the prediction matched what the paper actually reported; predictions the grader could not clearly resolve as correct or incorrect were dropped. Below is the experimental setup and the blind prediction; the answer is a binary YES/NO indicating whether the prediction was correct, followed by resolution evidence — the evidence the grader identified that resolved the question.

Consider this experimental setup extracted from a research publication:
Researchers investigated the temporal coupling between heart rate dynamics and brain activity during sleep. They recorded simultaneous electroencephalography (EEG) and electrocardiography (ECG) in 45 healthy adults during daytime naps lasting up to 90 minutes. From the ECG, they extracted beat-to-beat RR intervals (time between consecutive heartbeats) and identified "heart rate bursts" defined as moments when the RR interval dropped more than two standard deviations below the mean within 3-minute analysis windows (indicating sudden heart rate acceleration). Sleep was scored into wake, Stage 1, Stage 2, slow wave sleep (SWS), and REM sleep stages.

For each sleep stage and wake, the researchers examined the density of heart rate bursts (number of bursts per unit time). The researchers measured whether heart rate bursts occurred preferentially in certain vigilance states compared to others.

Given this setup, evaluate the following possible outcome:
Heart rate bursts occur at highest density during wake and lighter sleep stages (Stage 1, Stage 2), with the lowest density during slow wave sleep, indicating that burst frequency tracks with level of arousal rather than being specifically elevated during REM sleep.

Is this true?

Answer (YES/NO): NO